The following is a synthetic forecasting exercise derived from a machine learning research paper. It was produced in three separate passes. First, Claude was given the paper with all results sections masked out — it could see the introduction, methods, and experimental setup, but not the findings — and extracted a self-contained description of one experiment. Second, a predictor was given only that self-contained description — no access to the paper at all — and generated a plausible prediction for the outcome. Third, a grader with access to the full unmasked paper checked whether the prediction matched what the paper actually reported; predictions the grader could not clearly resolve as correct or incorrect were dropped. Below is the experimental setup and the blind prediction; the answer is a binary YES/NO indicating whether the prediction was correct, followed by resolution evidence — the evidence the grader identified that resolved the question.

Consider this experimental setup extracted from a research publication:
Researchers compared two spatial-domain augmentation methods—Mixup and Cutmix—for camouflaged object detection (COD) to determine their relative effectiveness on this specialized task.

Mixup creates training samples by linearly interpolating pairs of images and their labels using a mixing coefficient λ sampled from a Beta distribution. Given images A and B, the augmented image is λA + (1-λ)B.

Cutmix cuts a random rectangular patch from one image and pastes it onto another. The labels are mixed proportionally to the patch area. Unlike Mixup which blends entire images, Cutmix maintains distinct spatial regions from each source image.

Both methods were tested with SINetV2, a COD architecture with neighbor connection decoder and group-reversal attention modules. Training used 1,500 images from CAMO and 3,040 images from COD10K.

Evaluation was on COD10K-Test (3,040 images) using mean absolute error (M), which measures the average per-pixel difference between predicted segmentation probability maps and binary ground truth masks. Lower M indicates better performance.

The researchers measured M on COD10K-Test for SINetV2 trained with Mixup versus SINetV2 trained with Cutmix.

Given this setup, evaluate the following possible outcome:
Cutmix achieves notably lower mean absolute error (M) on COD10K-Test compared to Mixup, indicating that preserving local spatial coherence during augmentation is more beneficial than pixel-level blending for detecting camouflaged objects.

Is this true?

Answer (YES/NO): NO